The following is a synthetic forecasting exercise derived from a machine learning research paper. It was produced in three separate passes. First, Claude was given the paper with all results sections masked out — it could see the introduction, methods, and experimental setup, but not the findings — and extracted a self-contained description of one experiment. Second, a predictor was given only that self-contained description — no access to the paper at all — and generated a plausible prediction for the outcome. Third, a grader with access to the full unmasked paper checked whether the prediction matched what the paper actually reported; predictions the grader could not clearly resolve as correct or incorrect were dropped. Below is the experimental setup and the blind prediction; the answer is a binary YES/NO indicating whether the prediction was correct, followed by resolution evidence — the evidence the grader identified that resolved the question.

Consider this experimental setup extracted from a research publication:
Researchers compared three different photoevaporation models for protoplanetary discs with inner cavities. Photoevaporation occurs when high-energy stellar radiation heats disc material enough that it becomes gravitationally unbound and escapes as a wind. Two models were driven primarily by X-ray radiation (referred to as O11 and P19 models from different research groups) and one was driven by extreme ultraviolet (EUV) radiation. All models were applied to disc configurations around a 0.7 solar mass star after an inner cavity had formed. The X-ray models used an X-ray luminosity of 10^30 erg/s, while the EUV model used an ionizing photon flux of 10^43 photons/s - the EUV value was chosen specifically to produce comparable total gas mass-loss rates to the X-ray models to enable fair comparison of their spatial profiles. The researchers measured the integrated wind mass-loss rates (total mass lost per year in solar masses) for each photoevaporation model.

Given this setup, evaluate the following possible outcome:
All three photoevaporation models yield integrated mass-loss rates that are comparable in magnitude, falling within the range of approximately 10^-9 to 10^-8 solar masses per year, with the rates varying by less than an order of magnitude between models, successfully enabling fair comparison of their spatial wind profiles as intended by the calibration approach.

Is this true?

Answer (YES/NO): YES